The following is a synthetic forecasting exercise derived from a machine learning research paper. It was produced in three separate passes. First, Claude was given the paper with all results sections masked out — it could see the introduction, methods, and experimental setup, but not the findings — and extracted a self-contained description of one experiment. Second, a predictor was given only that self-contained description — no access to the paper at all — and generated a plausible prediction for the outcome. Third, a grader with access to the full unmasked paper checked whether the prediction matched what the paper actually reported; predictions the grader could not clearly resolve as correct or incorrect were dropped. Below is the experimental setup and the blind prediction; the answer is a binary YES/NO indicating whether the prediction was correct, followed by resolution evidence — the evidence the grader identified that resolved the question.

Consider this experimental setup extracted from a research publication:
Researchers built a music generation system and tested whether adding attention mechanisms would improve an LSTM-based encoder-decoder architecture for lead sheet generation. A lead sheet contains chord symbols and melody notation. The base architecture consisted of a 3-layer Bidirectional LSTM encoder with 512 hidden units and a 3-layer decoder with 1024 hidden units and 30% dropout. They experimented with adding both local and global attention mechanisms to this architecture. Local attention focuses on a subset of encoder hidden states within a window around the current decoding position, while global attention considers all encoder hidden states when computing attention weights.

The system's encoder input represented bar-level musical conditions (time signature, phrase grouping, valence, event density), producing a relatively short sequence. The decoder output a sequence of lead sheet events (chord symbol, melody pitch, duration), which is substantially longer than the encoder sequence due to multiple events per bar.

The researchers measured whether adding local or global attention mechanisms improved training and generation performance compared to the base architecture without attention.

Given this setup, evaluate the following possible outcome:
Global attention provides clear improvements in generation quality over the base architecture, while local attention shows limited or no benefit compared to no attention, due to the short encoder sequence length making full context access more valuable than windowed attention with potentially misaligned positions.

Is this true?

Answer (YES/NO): NO